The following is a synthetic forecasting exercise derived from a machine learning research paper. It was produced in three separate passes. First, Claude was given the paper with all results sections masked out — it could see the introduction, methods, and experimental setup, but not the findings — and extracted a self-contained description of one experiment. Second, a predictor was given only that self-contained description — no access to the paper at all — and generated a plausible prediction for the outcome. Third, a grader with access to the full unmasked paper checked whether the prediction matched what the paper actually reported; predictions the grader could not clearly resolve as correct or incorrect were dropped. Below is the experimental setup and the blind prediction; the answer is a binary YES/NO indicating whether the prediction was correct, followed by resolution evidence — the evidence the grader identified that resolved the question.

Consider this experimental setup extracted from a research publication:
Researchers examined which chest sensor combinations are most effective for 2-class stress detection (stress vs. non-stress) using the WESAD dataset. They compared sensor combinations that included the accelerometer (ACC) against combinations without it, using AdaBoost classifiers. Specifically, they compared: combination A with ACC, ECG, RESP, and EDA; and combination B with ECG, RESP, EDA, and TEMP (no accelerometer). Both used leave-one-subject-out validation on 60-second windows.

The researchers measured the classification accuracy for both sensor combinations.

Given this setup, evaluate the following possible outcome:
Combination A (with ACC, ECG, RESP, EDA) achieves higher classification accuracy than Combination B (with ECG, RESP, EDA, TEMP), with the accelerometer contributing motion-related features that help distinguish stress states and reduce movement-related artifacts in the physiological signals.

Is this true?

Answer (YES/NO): NO